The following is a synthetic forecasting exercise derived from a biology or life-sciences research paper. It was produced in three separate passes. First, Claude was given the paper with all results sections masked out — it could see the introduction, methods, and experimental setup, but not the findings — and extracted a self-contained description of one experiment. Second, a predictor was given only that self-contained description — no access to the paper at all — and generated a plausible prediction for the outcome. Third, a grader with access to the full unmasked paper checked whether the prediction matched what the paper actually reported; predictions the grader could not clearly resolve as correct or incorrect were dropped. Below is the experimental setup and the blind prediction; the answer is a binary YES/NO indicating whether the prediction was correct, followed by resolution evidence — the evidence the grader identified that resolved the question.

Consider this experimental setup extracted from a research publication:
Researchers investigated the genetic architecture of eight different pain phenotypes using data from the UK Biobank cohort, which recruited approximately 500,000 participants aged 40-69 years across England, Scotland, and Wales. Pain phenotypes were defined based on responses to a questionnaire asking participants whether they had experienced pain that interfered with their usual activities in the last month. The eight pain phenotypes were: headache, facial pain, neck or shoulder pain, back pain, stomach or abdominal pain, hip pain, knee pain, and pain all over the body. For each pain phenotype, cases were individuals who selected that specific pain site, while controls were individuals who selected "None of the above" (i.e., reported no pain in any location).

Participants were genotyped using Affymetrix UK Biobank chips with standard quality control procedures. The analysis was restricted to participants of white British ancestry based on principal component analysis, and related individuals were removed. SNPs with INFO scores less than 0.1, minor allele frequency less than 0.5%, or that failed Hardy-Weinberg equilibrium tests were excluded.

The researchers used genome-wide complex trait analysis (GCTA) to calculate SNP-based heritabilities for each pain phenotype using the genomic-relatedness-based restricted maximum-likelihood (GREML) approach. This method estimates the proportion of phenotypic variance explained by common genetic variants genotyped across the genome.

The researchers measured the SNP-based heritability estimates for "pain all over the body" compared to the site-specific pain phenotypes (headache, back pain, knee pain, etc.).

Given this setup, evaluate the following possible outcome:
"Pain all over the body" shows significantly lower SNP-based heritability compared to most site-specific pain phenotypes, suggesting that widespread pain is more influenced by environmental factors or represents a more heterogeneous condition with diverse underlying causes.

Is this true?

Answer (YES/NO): NO